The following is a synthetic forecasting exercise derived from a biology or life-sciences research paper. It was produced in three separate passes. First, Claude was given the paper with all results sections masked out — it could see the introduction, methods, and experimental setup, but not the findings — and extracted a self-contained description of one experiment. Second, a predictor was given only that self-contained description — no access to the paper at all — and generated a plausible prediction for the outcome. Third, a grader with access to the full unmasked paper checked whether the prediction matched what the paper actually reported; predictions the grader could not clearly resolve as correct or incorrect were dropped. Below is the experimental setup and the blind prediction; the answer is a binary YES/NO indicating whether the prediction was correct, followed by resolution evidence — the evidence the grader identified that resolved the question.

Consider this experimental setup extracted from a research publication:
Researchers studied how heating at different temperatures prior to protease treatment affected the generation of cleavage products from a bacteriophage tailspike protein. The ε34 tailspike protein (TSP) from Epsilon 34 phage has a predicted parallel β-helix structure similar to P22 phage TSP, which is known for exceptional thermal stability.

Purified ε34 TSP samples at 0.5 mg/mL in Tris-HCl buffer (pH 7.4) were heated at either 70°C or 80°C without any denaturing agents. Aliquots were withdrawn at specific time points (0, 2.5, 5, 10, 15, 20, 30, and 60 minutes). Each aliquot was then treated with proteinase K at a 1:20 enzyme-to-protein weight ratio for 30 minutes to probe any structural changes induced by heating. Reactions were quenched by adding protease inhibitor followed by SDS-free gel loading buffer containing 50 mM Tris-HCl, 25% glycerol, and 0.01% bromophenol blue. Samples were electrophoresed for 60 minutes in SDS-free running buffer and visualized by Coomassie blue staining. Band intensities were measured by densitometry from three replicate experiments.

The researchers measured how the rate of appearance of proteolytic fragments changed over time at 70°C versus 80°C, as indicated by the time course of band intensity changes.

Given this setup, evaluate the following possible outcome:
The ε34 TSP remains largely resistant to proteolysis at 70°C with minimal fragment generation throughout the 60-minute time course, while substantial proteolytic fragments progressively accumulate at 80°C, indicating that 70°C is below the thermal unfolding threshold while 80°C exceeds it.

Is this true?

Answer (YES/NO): NO